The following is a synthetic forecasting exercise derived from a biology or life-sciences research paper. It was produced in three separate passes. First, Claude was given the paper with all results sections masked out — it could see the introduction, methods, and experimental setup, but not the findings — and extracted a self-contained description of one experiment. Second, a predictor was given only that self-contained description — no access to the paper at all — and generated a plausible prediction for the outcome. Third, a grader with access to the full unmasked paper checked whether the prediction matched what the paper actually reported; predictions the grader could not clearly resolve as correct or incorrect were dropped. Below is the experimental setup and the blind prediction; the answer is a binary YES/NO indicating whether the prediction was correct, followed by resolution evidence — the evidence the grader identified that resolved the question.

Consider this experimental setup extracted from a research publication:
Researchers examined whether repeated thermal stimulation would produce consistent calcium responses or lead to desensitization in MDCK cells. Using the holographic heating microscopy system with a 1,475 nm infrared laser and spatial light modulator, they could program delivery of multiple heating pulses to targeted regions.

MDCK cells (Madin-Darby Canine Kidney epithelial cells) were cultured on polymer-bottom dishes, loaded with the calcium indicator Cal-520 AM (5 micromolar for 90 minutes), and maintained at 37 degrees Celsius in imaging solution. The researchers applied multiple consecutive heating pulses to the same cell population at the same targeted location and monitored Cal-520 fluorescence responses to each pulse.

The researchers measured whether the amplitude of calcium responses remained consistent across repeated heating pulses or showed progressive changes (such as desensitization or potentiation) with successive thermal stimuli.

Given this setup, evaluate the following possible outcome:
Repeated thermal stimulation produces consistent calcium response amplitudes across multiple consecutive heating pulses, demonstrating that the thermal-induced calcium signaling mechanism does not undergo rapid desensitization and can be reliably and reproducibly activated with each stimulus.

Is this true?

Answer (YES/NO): NO